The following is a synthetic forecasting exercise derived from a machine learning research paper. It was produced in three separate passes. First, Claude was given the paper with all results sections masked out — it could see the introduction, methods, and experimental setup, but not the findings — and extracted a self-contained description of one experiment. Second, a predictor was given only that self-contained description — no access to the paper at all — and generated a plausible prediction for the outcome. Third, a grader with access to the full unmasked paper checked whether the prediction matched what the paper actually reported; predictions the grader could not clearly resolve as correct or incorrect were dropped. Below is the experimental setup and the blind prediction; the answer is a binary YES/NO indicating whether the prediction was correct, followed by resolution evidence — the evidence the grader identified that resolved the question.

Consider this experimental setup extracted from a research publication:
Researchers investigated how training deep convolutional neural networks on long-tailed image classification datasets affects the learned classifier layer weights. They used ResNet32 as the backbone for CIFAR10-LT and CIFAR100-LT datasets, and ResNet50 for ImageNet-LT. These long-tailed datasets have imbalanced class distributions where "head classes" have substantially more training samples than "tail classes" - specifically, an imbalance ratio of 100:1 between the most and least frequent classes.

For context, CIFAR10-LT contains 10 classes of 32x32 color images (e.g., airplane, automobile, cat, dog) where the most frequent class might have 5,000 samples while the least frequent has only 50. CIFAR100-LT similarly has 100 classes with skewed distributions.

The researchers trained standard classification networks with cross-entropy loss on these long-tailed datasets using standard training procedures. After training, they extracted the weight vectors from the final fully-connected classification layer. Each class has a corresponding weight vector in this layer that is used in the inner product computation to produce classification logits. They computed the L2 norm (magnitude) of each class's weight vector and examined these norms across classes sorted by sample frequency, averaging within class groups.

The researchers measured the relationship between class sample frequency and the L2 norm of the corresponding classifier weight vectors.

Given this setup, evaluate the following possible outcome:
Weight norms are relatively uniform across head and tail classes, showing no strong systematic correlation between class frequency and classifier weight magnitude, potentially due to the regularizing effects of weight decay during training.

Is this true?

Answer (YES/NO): NO